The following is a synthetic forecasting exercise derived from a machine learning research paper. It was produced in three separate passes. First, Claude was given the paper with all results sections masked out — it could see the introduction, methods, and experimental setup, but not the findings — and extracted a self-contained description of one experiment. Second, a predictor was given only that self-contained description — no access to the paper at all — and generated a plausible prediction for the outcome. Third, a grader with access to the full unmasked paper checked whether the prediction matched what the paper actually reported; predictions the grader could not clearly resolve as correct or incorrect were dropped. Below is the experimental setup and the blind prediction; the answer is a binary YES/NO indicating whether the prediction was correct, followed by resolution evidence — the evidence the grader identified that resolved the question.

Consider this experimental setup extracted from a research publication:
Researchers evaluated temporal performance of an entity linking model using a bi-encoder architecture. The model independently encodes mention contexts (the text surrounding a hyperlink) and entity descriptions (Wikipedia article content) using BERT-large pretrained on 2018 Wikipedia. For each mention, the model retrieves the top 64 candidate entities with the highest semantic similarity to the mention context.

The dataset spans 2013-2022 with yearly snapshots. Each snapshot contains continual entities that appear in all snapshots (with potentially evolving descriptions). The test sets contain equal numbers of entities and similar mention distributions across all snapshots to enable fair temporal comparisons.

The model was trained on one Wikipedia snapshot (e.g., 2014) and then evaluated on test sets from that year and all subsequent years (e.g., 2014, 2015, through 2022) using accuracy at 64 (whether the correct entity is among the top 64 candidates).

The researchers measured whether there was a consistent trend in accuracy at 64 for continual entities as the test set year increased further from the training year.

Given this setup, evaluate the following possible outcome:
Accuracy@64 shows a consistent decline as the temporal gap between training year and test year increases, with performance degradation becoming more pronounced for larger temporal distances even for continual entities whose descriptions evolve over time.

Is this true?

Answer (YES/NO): YES